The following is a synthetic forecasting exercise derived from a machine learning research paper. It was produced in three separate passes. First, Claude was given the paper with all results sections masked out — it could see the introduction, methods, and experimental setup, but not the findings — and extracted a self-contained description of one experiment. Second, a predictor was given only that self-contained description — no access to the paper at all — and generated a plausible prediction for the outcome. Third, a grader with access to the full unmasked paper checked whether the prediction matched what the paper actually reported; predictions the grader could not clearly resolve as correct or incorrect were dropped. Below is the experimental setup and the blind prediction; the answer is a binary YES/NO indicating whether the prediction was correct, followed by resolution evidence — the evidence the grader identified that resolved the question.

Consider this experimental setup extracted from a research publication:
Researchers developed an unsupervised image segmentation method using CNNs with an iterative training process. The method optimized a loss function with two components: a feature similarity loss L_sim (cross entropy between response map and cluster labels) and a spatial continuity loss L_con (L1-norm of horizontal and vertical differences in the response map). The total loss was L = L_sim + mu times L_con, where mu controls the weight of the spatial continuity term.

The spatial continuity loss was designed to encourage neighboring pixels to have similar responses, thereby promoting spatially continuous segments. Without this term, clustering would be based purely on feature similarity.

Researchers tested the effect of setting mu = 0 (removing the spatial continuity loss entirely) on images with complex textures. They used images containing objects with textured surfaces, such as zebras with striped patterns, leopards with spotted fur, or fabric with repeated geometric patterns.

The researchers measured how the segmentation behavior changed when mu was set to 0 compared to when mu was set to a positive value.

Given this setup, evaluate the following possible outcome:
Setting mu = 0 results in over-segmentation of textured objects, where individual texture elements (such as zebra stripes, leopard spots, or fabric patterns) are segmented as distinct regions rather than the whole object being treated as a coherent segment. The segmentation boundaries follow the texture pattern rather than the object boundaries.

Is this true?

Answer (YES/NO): YES